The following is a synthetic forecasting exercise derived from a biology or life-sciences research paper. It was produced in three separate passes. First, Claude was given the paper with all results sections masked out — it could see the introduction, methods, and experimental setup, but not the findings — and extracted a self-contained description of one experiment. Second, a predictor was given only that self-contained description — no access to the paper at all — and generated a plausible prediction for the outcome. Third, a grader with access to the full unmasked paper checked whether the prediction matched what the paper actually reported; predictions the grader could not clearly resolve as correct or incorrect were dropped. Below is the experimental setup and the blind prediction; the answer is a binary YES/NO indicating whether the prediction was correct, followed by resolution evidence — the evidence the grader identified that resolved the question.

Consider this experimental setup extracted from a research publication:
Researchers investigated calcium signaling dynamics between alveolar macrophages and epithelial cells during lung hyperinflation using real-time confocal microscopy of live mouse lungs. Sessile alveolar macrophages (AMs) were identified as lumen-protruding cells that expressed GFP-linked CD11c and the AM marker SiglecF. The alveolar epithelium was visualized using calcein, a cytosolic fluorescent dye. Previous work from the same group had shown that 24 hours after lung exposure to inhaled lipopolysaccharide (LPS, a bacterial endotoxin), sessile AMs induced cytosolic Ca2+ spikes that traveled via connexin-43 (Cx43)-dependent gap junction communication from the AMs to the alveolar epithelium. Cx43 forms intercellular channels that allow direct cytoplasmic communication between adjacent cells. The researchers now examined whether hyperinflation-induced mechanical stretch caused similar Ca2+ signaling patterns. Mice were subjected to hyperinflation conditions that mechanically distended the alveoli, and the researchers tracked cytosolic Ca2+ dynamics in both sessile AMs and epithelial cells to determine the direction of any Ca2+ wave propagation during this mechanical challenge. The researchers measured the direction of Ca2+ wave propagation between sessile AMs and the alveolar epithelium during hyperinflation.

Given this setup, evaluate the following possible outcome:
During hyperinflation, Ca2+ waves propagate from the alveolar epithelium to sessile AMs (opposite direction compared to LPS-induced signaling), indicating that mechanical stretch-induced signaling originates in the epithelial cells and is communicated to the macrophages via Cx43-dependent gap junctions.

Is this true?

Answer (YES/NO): YES